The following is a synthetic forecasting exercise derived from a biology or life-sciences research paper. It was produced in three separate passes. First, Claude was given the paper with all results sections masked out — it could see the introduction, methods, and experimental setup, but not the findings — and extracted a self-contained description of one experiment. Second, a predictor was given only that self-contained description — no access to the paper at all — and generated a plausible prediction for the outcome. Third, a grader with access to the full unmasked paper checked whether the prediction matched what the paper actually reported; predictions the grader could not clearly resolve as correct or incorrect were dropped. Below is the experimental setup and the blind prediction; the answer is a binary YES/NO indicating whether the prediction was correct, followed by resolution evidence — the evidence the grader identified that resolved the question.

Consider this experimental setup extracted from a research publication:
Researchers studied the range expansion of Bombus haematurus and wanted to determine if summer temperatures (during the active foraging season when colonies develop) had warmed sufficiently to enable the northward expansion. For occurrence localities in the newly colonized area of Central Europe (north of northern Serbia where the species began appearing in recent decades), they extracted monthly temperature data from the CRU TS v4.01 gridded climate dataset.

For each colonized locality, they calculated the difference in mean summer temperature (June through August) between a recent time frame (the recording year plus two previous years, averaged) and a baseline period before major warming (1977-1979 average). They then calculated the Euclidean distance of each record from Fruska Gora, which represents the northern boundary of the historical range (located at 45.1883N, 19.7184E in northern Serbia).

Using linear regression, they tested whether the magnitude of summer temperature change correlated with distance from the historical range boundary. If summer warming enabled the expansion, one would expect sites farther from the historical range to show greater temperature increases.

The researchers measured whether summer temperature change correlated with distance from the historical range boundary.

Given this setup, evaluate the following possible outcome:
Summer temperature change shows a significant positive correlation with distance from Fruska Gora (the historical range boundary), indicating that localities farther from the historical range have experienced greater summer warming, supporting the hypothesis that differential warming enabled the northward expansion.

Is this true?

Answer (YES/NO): NO